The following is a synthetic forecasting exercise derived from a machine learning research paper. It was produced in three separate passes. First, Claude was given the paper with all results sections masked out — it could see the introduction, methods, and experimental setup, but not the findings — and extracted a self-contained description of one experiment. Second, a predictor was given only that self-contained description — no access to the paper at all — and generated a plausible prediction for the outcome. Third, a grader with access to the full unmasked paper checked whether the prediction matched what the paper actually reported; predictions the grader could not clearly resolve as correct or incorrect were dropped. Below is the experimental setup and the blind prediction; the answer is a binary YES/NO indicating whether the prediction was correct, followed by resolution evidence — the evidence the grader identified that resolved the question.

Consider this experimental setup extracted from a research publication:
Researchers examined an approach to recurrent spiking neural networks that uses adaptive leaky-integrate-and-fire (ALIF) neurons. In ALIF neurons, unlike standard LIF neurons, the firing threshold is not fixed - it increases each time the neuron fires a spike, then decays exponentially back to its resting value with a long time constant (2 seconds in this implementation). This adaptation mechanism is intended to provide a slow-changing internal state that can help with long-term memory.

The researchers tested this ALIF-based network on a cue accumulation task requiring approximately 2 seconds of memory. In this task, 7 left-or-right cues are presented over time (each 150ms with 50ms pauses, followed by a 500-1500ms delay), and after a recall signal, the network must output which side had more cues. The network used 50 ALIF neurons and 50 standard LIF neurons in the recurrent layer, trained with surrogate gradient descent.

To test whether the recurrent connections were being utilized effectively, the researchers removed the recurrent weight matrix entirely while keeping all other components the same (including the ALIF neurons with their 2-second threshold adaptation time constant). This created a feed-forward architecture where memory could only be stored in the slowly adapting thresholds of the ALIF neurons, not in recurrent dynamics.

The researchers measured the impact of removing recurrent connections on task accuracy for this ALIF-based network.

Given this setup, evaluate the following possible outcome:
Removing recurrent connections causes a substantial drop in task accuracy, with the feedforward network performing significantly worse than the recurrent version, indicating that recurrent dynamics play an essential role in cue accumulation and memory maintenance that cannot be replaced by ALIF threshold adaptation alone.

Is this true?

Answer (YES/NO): NO